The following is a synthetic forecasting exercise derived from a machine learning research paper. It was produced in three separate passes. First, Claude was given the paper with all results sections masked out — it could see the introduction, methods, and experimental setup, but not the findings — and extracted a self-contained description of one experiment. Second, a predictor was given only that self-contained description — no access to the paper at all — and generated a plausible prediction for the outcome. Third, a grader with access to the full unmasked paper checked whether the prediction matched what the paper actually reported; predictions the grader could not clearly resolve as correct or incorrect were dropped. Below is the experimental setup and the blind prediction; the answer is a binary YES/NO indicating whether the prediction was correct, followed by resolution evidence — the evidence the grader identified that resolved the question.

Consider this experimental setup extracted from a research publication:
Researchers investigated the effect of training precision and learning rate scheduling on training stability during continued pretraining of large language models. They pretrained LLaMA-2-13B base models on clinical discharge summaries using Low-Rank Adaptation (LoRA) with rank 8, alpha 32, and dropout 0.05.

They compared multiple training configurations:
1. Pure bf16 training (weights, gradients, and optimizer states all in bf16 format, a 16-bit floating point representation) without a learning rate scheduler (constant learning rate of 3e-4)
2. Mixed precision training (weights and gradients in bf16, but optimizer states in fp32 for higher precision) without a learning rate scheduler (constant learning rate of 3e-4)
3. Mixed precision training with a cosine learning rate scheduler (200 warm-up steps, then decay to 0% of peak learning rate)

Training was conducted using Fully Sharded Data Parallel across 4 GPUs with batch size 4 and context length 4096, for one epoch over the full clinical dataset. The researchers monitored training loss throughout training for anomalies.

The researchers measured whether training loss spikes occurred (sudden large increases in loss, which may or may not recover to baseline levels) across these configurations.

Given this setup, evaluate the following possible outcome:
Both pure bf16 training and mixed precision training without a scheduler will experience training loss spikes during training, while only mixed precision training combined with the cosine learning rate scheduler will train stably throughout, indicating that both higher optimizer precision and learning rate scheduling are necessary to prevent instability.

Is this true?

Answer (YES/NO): YES